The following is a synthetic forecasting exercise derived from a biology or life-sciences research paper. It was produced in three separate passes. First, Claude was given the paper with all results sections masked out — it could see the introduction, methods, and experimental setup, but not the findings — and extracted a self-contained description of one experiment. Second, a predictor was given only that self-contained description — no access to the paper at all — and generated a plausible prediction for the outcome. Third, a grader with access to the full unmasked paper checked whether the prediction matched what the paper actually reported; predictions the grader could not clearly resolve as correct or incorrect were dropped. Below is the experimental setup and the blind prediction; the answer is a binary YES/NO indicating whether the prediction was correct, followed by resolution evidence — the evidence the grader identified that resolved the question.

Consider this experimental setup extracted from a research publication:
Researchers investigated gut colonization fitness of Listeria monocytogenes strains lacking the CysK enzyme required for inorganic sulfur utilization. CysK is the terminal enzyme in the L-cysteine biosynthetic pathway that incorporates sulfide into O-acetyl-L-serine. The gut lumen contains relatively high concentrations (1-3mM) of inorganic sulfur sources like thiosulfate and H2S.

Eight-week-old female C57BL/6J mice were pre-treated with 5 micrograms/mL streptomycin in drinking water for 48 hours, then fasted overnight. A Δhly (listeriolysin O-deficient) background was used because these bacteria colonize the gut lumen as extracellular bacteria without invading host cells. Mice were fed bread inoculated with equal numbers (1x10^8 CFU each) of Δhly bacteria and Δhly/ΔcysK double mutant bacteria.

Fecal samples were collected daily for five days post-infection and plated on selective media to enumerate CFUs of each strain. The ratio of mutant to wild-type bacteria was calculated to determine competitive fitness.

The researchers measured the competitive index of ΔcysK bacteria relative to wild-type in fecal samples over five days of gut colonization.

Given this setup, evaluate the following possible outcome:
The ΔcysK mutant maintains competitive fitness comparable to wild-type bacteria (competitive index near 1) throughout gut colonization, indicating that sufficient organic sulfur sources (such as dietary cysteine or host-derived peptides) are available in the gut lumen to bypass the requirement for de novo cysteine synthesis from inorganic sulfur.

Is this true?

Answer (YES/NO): YES